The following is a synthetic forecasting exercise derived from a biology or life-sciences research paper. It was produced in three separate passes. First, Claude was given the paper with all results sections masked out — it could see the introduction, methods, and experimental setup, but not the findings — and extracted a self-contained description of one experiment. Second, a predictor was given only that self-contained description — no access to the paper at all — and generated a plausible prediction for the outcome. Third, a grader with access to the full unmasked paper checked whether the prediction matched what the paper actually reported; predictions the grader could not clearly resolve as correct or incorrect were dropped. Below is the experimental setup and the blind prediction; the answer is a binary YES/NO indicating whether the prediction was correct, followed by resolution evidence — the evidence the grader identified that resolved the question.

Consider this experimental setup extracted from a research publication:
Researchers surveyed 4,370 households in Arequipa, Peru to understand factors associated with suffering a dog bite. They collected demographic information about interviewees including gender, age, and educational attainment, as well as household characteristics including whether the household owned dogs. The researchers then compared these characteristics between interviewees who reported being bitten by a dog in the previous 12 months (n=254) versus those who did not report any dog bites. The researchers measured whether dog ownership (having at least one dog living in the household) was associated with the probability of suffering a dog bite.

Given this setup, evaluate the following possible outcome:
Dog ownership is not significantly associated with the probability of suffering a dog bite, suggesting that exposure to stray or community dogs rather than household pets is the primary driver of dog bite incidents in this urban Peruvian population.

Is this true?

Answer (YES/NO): NO